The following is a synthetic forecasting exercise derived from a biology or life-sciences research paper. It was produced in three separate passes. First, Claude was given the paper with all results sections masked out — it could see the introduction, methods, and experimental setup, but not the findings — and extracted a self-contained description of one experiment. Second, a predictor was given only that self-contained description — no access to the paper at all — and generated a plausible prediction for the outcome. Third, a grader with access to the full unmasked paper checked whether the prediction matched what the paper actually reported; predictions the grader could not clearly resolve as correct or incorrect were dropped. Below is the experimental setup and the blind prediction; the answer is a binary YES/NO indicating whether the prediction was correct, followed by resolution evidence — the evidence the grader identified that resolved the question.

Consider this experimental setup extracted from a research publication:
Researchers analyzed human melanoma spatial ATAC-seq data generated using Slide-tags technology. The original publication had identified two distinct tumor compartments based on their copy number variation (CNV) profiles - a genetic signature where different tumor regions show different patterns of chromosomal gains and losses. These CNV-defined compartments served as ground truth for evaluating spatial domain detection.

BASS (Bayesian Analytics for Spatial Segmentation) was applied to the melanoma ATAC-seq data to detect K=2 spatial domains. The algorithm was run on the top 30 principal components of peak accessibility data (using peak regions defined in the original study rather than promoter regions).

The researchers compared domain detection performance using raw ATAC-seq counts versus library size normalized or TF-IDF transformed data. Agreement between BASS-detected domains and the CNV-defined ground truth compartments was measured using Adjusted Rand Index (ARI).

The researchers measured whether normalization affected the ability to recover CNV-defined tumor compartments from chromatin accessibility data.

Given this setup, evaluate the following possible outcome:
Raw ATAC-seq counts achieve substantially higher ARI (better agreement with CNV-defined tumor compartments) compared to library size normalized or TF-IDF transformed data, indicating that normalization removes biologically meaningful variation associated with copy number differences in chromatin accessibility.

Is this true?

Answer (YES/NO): YES